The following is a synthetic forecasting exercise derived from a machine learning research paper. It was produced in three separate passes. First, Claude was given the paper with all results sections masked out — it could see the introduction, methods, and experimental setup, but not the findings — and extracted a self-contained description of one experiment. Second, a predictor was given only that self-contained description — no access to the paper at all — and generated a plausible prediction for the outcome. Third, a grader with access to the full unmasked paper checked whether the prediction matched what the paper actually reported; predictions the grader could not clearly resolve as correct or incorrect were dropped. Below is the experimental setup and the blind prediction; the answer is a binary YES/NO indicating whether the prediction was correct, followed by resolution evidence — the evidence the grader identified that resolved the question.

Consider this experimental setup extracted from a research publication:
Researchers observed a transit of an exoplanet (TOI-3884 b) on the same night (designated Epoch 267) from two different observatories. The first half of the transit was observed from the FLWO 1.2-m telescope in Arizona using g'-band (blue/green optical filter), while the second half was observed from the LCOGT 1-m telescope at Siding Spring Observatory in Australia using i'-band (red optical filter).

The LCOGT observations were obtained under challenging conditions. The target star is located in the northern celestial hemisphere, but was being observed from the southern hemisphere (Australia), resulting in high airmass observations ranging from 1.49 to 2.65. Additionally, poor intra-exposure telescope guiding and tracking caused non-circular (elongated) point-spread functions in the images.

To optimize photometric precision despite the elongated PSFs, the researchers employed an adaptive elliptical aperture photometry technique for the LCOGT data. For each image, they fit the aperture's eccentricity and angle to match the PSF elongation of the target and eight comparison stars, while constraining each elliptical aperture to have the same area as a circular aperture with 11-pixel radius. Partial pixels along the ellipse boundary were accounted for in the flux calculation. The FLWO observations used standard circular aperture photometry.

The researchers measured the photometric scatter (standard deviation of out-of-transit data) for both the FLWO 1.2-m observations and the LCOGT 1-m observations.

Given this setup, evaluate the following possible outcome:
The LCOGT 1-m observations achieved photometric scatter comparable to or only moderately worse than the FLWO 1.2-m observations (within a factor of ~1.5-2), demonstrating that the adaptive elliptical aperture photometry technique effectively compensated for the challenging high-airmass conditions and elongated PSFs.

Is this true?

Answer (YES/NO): NO